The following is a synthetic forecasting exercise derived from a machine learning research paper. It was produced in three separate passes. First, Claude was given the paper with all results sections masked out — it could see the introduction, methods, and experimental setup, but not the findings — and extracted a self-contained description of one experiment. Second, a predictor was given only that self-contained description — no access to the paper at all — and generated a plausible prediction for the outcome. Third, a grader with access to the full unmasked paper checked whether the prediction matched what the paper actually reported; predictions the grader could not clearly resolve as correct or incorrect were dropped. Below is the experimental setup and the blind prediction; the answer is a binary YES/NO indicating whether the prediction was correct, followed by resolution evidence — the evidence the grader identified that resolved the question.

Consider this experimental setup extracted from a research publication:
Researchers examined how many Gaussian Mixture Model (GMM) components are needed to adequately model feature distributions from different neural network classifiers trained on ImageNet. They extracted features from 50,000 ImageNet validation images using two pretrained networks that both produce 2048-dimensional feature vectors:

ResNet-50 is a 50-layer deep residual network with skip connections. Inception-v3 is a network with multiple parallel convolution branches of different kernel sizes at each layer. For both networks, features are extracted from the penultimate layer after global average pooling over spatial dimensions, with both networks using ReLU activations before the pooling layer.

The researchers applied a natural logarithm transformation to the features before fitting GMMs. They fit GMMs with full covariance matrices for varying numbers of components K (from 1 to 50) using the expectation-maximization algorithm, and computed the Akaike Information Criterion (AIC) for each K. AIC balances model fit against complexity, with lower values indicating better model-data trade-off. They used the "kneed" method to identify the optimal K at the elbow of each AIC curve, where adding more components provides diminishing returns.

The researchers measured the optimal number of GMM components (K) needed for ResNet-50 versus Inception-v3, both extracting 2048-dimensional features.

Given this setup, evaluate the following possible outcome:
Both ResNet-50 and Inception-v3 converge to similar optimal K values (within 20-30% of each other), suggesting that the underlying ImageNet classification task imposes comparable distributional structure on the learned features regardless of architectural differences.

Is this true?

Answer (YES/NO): NO